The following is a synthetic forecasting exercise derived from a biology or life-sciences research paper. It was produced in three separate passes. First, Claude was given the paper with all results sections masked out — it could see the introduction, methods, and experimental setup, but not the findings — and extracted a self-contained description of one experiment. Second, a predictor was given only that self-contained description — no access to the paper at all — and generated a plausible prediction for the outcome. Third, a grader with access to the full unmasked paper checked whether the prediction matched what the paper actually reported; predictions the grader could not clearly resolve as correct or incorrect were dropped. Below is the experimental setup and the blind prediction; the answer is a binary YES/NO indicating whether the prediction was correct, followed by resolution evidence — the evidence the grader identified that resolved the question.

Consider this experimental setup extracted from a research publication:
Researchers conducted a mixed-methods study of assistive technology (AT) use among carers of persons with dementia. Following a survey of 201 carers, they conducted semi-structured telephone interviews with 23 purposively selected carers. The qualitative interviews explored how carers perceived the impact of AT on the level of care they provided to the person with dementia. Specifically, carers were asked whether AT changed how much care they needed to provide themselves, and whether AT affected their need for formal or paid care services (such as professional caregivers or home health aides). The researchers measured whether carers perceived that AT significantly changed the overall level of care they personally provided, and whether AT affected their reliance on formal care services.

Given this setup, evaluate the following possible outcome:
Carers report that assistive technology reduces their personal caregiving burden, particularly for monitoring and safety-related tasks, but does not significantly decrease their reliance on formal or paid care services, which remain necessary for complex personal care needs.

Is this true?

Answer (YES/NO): NO